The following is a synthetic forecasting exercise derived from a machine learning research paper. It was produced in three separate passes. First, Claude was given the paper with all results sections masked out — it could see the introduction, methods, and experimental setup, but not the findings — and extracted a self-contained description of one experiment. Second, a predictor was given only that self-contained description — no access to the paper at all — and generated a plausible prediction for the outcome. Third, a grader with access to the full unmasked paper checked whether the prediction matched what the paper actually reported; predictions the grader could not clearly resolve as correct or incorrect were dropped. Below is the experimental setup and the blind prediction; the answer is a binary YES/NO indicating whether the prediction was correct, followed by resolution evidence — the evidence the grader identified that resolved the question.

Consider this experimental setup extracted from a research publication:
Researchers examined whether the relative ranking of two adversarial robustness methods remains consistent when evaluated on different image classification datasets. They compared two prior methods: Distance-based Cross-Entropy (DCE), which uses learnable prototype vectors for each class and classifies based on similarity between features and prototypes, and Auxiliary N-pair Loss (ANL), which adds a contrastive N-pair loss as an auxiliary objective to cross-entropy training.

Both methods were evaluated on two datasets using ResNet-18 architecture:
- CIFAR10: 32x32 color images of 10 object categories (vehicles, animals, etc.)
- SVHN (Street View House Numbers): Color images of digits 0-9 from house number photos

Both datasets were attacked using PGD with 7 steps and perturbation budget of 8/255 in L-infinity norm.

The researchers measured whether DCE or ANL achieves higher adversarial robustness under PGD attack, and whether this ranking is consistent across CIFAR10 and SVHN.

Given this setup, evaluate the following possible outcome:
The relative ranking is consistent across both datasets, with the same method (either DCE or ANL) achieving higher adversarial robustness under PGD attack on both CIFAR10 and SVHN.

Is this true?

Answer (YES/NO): NO